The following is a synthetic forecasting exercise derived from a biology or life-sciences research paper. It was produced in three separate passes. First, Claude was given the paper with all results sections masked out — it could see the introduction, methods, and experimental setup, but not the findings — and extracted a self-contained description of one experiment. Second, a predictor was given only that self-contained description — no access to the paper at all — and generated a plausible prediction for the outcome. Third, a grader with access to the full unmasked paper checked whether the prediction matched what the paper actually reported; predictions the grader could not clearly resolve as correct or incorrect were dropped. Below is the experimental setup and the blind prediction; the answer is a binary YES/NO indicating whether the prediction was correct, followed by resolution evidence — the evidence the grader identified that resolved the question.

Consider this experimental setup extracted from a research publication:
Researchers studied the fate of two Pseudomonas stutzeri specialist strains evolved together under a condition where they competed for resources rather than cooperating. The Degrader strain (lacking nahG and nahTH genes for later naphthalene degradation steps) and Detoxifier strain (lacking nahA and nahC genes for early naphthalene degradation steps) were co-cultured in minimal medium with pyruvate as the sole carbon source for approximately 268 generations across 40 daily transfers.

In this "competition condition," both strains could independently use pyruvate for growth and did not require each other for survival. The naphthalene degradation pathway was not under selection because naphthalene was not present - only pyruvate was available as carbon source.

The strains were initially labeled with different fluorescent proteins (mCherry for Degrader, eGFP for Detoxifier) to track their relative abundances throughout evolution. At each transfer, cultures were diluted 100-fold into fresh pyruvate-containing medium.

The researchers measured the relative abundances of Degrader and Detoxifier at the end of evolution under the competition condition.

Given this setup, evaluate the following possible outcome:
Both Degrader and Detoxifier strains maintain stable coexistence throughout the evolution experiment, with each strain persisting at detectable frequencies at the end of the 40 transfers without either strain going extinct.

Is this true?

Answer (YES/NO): NO